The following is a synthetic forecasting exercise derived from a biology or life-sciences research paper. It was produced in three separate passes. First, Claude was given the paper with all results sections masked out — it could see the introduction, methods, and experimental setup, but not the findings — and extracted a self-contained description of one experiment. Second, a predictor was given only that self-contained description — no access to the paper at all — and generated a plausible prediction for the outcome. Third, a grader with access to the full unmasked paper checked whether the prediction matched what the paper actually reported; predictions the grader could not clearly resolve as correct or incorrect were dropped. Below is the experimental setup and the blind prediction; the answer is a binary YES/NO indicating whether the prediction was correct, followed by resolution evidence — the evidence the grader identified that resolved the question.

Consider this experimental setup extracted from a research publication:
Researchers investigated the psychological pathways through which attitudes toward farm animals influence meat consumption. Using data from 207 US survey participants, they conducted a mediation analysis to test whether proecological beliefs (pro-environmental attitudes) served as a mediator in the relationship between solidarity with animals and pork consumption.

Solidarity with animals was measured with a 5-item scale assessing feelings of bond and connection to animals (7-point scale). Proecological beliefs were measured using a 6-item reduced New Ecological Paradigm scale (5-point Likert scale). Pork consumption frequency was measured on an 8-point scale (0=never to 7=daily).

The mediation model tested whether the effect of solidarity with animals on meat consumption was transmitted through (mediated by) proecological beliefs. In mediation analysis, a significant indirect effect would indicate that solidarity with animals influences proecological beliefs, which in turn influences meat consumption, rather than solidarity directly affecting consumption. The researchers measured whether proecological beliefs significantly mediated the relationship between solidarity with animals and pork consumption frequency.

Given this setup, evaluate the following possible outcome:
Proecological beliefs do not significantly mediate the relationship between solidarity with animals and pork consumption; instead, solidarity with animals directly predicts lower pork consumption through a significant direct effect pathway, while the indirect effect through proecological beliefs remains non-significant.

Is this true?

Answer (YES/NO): NO